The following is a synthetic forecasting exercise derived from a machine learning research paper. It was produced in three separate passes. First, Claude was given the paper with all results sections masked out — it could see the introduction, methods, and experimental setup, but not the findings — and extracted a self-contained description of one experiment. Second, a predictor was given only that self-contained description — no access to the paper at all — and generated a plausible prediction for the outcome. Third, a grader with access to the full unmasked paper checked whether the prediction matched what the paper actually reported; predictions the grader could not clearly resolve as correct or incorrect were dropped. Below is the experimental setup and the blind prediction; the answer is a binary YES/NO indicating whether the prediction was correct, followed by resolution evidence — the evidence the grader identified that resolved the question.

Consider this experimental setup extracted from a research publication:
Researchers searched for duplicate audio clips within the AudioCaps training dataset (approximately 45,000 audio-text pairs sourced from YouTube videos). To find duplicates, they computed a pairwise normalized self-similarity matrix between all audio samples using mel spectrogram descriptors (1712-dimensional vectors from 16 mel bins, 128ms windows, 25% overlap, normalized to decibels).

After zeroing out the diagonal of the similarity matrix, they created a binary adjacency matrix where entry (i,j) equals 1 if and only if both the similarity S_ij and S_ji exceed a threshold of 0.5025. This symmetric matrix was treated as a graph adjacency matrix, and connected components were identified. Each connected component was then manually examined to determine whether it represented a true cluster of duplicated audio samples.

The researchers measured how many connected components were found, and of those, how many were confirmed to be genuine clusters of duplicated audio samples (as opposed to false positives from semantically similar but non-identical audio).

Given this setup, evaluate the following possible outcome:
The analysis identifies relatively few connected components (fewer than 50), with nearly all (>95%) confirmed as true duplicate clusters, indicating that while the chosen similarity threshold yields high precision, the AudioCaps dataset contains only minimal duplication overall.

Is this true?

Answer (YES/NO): NO